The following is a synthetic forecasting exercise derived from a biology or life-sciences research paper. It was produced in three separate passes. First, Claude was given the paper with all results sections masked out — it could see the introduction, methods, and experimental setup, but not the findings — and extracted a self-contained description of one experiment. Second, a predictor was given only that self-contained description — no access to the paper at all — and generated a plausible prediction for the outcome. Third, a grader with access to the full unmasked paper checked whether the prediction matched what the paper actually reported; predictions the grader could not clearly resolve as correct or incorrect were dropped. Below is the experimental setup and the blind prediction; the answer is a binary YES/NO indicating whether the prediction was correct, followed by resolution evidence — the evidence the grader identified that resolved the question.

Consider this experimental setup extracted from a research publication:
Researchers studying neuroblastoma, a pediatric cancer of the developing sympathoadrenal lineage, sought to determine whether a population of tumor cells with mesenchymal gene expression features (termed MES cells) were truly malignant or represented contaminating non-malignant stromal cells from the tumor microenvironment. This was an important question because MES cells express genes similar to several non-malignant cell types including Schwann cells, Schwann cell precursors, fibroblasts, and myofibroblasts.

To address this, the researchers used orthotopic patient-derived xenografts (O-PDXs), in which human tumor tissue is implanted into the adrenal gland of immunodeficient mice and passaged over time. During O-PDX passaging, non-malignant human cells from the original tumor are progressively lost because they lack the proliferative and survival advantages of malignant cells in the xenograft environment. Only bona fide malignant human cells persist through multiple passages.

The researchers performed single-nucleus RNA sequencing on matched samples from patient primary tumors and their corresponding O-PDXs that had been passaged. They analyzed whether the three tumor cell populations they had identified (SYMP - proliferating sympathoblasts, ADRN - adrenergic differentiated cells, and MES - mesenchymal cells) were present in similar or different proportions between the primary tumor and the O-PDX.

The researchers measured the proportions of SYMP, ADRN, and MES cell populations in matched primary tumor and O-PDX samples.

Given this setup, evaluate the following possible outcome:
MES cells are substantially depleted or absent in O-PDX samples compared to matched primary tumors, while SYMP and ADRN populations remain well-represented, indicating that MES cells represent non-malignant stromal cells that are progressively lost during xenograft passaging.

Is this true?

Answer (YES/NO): NO